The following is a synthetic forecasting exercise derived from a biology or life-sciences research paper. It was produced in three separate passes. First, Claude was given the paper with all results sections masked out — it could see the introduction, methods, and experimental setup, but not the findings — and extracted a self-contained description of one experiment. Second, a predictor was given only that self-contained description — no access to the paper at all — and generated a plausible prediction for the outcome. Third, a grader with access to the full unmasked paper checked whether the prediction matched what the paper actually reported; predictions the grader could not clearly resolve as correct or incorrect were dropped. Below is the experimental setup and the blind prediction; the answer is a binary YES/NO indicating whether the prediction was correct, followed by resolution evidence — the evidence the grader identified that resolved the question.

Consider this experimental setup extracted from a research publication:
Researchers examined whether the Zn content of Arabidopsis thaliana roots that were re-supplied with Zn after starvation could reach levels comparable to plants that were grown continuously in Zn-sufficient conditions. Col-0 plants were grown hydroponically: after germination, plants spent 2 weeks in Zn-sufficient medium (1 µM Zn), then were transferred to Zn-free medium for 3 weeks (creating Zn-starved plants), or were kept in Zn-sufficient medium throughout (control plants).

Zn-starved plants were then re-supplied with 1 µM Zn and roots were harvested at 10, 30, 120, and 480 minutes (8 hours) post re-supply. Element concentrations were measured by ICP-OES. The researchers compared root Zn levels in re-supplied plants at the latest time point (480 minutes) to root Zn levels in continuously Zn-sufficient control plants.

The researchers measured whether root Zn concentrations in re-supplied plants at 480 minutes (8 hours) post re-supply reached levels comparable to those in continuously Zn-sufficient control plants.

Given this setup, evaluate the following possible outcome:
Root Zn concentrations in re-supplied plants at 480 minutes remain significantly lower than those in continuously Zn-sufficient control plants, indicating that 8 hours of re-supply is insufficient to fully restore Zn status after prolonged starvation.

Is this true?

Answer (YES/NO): YES